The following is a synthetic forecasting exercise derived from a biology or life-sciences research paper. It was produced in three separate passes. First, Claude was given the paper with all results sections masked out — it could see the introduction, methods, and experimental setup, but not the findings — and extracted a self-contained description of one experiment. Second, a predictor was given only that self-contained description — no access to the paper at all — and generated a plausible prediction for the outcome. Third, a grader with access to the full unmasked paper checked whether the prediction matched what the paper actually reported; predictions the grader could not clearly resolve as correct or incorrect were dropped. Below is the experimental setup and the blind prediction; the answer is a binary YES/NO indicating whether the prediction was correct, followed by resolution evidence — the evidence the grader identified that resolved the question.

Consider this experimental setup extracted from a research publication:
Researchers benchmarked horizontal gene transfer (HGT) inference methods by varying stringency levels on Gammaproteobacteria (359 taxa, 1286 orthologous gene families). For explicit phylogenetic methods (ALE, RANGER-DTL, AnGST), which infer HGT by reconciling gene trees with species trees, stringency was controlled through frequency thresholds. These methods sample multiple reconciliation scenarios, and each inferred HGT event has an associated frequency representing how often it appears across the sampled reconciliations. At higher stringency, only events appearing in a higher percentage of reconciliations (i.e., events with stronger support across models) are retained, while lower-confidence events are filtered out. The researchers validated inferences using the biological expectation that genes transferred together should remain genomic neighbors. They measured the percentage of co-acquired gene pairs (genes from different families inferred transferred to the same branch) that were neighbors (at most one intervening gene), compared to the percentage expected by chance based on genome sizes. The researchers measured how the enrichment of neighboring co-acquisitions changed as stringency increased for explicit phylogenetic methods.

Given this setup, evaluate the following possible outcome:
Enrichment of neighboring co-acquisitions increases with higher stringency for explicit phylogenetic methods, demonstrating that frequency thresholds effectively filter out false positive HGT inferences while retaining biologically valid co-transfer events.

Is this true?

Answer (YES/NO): NO